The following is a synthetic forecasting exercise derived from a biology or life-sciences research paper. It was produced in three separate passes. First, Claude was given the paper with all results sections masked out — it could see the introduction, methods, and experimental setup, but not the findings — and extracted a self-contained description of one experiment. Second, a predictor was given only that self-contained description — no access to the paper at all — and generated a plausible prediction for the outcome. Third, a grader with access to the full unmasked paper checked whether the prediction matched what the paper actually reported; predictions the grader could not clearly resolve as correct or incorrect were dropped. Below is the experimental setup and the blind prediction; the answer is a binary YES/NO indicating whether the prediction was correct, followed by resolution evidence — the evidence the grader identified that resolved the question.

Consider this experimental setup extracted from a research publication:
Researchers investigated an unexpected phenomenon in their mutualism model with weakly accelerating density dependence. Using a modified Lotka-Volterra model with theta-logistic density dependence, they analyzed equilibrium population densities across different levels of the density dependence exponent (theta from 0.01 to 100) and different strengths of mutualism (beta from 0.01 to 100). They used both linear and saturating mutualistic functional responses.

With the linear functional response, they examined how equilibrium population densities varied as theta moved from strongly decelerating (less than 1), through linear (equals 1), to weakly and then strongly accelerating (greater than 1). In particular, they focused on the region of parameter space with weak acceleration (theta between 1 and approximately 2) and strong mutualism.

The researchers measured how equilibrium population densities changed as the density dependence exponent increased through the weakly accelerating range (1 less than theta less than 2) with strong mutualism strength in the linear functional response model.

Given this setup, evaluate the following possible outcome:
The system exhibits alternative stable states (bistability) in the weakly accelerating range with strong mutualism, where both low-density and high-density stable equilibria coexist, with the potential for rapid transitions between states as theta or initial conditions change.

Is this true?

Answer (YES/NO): NO